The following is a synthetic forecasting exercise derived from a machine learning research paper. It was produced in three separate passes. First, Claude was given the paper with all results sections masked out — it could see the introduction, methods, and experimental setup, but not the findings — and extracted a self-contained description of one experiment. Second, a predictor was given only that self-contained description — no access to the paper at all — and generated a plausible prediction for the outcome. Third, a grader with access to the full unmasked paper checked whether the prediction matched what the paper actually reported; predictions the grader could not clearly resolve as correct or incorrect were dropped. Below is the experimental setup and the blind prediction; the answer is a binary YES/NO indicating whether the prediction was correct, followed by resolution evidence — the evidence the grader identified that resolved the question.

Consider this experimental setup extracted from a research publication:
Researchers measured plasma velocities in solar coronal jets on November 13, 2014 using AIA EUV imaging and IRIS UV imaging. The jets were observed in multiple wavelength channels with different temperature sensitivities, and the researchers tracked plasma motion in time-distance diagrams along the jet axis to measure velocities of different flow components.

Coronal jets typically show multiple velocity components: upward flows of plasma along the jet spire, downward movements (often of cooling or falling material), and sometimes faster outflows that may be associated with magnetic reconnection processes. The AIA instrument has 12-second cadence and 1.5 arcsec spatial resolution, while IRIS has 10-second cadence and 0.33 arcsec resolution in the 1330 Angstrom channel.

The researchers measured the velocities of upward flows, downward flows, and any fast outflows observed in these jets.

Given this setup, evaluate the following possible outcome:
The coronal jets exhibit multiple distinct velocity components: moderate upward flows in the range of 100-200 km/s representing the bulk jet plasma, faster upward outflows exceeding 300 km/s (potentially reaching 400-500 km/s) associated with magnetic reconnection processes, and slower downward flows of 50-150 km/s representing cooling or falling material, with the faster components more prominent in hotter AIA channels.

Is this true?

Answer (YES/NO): NO